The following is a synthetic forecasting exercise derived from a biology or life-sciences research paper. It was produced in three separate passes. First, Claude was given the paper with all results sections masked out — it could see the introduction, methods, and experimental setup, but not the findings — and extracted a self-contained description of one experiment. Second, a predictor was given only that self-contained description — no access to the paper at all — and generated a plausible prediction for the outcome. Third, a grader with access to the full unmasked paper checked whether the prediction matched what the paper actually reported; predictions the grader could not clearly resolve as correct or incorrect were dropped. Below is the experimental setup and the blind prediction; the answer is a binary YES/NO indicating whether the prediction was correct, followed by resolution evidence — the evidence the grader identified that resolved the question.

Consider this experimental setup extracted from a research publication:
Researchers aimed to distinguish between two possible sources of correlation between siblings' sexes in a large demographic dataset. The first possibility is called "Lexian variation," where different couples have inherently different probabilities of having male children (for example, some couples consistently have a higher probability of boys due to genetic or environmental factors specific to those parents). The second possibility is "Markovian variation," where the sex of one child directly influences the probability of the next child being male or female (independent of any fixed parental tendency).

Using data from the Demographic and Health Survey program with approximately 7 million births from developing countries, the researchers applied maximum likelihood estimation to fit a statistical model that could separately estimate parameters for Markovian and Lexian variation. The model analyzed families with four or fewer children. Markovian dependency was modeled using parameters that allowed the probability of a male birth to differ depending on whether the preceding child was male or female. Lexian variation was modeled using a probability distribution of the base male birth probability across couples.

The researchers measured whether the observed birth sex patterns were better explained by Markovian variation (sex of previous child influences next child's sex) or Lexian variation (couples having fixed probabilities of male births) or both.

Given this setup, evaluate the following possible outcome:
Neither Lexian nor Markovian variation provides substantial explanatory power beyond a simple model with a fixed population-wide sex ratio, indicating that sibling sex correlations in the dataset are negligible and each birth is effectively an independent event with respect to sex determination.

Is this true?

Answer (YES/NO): NO